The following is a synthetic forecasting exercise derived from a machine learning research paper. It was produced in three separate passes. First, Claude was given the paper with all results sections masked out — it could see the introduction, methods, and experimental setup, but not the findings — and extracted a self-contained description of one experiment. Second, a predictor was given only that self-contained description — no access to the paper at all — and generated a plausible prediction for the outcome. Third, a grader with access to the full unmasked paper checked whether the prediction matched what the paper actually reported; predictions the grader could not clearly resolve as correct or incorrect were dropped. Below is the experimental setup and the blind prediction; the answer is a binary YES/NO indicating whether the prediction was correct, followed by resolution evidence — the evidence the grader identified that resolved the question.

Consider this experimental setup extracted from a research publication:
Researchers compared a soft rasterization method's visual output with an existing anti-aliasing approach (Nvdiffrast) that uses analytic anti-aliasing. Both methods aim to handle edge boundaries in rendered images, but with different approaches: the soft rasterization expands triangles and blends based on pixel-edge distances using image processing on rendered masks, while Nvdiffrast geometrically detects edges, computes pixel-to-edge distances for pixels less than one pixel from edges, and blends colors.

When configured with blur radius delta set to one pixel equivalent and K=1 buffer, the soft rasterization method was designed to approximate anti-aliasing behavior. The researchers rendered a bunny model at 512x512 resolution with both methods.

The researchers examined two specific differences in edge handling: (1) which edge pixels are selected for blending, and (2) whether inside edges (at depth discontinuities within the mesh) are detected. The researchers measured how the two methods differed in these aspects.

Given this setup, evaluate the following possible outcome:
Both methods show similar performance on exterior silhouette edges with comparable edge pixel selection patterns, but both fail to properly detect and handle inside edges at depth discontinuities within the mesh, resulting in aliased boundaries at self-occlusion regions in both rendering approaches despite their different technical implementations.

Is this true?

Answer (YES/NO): NO